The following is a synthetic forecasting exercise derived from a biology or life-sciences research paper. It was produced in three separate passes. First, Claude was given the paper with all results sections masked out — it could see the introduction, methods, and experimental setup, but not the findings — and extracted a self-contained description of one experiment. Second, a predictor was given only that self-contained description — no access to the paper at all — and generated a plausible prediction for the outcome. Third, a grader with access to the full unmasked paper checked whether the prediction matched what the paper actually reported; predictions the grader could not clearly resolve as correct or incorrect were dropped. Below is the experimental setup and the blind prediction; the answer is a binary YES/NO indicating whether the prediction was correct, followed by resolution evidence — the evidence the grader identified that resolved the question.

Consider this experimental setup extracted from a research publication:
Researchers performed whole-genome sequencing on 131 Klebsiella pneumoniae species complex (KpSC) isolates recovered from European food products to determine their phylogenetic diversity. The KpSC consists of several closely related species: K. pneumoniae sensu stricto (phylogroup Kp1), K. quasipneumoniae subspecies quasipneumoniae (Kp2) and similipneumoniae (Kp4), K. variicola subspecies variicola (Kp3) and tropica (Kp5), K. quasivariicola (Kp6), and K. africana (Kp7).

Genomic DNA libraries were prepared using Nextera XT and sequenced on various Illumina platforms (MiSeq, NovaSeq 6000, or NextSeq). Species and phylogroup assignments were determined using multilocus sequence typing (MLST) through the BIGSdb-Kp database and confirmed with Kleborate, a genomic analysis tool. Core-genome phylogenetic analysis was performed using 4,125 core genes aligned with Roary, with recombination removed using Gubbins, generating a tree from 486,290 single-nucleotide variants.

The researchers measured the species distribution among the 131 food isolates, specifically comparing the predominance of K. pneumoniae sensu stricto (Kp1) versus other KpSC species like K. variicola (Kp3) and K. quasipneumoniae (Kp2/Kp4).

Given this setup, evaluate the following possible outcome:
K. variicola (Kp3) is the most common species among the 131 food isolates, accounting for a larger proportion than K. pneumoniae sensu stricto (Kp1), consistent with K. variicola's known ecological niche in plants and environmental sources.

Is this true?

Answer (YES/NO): NO